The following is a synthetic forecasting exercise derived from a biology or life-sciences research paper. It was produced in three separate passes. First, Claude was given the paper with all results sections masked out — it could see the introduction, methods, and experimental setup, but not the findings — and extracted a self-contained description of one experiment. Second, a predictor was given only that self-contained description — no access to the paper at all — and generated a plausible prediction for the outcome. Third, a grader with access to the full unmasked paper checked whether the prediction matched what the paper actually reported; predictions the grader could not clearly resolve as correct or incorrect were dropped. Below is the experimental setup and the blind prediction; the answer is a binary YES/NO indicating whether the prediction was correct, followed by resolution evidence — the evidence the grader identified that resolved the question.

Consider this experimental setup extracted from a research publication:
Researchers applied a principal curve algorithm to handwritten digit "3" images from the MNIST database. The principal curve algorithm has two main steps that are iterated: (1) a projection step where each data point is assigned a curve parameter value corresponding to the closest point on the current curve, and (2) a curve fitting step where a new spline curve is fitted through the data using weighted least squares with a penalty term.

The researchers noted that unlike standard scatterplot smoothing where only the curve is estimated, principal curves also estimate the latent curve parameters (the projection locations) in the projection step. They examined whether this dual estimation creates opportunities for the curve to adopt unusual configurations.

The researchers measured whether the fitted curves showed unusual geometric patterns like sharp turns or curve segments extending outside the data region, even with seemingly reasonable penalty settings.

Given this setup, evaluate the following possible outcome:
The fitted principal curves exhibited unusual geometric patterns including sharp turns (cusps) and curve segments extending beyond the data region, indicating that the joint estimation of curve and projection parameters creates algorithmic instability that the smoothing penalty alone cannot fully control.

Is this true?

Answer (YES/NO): YES